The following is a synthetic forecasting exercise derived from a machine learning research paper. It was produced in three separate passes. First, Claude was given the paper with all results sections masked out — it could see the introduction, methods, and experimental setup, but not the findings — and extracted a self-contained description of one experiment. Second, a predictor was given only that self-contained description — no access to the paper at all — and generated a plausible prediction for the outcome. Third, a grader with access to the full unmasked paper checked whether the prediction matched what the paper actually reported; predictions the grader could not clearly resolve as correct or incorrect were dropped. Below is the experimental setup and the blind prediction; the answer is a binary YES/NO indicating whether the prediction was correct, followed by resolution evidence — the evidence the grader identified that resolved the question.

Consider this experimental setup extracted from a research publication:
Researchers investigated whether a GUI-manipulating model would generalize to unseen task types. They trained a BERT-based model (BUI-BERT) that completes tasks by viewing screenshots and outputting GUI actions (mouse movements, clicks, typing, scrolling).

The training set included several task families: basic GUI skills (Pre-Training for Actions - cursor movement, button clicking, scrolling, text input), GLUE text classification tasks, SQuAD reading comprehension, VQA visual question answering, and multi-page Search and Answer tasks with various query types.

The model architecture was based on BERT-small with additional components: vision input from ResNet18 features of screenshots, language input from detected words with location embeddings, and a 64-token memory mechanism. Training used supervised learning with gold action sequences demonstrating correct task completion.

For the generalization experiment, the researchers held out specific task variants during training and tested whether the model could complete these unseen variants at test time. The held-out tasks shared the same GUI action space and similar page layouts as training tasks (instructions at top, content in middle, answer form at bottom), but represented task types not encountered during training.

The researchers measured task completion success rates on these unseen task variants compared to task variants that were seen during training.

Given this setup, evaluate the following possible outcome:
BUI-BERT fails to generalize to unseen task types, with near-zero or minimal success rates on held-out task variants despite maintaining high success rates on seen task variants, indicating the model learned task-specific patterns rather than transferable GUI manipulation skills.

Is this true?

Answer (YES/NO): NO